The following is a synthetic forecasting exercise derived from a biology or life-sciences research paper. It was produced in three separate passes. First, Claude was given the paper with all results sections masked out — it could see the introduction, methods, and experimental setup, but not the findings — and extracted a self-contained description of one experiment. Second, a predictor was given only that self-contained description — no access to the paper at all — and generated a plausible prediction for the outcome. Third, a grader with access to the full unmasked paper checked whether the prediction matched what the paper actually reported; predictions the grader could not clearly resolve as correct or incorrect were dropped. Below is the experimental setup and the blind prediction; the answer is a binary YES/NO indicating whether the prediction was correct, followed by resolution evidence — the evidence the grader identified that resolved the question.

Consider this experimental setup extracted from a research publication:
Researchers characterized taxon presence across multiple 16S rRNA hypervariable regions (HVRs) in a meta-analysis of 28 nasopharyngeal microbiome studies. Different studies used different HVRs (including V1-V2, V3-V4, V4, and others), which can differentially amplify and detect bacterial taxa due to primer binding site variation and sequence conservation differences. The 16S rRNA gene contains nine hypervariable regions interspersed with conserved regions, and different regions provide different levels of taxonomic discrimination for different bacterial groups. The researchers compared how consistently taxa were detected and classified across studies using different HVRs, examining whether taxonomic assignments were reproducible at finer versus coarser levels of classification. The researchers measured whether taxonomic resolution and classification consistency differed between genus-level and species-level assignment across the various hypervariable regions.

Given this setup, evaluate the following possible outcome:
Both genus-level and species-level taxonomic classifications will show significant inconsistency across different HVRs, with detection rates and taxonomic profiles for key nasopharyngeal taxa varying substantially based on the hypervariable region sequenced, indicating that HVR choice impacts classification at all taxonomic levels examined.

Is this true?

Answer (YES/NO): NO